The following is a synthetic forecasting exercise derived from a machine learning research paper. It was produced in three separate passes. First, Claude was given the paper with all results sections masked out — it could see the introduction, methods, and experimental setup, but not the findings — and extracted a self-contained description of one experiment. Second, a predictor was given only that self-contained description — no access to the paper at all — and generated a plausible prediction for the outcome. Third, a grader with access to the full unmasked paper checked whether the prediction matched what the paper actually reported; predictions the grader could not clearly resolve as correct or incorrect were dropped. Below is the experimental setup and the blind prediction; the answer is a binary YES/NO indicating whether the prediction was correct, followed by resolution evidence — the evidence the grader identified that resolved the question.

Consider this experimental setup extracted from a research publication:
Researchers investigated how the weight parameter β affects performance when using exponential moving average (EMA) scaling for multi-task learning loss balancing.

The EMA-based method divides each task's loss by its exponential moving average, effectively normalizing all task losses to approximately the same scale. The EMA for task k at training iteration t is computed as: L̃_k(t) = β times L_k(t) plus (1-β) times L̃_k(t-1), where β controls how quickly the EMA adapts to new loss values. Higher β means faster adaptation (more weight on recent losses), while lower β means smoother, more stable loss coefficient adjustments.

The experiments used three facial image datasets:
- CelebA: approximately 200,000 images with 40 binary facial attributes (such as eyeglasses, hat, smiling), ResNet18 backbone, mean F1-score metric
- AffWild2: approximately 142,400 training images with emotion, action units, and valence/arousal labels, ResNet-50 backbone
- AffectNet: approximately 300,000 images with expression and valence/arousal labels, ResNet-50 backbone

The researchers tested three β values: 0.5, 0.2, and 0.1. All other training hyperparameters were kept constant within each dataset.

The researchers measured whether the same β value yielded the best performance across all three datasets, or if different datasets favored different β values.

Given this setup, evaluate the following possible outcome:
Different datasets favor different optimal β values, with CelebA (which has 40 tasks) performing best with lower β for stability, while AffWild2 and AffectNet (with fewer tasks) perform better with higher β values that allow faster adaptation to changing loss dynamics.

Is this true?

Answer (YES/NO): NO